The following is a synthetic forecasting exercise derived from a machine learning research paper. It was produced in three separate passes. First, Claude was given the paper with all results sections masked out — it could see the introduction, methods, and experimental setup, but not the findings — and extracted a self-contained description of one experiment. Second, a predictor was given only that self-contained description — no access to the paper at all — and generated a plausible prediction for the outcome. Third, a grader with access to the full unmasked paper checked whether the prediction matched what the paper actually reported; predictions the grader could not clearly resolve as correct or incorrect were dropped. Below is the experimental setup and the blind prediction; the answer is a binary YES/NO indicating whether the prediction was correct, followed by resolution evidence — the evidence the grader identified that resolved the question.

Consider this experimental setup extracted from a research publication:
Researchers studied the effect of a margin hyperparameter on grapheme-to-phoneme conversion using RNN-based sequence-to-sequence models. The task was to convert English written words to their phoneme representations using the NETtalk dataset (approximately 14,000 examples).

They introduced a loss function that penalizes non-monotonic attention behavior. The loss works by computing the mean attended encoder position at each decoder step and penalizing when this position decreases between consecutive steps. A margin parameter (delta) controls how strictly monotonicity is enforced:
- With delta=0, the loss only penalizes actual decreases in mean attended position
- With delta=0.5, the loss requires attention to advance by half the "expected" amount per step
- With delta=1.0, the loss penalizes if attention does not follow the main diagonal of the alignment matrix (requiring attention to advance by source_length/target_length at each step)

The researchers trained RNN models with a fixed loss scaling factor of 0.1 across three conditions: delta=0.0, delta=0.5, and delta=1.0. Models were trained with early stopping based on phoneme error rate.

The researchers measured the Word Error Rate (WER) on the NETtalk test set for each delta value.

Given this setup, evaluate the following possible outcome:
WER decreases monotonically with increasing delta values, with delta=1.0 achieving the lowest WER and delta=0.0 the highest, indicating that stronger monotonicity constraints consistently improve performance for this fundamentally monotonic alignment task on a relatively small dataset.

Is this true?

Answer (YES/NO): NO